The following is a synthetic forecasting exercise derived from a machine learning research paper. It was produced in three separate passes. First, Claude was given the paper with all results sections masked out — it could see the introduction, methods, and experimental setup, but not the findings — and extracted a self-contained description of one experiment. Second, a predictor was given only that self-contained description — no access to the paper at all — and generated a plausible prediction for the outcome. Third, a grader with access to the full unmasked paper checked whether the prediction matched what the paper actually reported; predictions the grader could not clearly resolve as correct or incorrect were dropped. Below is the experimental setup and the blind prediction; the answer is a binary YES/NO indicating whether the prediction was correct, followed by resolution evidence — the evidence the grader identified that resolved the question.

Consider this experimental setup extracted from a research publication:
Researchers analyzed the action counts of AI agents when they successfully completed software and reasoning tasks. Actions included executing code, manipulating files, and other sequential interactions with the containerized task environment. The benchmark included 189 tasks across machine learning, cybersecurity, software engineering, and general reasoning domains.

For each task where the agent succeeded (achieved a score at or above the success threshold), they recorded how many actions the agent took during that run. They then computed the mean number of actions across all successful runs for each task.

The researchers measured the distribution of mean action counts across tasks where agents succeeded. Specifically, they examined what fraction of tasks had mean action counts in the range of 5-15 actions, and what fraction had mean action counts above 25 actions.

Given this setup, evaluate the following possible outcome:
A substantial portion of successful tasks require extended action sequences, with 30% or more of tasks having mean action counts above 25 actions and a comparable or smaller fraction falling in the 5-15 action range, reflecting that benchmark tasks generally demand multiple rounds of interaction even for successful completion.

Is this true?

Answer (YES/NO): NO